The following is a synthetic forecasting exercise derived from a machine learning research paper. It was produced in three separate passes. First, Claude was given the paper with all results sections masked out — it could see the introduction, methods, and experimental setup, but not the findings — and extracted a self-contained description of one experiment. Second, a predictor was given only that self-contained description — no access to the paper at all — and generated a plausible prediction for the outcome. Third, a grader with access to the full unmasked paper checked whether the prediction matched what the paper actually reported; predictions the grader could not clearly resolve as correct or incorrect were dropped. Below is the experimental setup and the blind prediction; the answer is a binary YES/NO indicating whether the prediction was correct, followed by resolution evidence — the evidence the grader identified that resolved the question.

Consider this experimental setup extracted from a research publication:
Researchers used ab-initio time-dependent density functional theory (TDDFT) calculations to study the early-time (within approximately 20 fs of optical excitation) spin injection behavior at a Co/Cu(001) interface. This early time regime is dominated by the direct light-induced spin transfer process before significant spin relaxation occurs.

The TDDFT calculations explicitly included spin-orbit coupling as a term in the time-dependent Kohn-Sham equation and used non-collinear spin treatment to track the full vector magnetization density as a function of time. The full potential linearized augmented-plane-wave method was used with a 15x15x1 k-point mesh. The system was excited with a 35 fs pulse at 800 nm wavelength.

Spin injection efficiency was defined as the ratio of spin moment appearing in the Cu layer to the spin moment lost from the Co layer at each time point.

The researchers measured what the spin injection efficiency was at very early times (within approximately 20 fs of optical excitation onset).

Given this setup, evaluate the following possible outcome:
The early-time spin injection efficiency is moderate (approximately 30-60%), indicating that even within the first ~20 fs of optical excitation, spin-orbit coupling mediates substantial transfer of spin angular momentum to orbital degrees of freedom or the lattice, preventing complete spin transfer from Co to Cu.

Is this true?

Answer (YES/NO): NO